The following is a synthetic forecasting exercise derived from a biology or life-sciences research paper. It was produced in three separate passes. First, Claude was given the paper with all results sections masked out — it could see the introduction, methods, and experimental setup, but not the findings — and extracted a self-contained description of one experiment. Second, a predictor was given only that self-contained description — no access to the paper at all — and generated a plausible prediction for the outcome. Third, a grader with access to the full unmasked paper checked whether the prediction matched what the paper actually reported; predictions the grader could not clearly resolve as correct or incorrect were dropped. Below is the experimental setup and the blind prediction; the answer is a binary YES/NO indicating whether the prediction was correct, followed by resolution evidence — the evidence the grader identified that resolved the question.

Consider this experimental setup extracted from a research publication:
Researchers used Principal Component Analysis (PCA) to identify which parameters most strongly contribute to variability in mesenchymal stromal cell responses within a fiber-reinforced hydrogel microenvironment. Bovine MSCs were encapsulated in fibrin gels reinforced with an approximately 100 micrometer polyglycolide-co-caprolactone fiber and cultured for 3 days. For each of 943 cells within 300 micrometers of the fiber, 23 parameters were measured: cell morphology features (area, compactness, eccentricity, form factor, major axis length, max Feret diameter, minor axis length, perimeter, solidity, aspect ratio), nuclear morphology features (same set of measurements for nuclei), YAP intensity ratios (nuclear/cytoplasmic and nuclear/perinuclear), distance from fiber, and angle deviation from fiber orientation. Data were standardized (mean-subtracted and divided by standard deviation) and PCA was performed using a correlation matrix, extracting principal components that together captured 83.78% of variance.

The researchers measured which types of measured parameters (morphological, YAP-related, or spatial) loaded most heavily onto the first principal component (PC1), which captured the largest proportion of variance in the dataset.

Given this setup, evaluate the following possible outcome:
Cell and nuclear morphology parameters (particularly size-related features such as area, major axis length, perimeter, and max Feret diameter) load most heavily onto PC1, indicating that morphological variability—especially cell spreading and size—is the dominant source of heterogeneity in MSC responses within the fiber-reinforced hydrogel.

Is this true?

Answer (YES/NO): YES